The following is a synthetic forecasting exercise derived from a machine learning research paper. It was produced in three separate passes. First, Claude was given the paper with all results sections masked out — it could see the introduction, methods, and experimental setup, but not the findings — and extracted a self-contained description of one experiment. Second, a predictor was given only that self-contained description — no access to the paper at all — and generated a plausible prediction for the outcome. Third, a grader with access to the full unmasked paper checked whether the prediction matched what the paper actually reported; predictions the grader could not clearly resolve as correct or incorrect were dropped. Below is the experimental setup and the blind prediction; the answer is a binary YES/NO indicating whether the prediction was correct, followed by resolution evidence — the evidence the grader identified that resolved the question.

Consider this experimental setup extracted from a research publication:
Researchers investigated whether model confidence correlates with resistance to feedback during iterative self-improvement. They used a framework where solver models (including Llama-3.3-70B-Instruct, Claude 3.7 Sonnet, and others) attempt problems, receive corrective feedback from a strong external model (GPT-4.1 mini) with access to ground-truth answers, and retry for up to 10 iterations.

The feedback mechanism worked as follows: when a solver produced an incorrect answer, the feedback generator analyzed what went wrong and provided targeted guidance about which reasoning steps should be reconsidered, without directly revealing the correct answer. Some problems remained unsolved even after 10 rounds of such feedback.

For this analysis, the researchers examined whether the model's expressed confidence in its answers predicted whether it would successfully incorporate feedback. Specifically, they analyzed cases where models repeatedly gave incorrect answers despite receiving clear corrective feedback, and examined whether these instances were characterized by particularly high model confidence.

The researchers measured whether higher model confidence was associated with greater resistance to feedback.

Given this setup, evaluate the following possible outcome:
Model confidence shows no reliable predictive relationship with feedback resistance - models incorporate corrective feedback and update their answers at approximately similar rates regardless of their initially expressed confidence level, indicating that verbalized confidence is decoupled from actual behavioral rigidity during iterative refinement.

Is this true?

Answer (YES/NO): YES